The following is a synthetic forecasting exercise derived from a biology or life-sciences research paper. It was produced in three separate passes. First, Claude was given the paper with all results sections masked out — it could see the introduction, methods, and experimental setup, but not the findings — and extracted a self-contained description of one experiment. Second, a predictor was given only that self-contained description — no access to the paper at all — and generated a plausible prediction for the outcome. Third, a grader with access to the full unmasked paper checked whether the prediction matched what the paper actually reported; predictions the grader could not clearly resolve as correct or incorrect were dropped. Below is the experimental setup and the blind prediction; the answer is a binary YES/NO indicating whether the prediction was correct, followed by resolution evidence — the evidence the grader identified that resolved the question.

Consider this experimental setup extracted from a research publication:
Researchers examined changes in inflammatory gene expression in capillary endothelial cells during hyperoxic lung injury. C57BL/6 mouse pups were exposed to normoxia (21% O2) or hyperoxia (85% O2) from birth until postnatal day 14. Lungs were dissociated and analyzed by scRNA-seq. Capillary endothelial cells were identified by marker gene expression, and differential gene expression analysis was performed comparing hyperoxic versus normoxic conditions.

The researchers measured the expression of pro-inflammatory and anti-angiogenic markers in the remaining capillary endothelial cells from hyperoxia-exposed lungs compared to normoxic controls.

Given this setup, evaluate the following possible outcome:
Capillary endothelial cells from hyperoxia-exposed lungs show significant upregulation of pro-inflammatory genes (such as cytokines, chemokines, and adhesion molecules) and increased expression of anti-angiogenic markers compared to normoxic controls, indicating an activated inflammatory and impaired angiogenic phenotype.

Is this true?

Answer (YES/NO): YES